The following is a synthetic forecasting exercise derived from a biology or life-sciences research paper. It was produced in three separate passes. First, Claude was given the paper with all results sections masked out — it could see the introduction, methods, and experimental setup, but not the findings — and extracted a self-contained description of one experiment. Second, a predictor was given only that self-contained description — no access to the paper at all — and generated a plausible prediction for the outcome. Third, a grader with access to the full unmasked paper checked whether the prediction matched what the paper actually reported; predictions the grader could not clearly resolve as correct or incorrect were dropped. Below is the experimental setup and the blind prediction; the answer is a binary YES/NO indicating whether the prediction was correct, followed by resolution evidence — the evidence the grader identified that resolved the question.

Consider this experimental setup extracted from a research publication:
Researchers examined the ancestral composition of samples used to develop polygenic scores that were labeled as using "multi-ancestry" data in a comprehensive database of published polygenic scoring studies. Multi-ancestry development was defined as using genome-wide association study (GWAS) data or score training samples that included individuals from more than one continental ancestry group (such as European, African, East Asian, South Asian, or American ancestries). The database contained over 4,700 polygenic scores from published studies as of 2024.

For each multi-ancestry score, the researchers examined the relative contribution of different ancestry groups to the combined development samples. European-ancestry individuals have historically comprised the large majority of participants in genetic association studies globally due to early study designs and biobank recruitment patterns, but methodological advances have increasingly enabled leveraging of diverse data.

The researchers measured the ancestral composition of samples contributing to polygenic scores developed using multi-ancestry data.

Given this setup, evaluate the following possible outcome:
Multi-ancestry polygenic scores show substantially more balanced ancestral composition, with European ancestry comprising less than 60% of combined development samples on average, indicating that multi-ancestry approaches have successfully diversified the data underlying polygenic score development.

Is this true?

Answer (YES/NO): NO